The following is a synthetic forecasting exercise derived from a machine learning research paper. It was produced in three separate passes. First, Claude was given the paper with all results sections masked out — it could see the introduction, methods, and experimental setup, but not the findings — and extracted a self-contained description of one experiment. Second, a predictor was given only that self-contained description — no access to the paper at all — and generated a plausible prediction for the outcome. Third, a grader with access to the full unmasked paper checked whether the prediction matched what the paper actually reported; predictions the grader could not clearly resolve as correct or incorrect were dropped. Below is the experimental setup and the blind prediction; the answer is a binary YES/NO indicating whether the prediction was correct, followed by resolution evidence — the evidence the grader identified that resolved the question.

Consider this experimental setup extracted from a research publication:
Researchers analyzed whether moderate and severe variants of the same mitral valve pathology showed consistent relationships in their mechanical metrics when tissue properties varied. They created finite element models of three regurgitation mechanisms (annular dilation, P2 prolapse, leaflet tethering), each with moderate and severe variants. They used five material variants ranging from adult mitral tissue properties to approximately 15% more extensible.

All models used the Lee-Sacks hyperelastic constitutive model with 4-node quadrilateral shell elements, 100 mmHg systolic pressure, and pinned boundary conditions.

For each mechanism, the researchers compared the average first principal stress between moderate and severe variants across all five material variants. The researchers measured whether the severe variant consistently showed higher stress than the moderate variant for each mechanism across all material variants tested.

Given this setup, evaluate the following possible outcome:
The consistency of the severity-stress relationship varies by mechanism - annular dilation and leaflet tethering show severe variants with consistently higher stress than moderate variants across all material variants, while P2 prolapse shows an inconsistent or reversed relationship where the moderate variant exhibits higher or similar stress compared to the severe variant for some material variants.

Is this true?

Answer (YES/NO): NO